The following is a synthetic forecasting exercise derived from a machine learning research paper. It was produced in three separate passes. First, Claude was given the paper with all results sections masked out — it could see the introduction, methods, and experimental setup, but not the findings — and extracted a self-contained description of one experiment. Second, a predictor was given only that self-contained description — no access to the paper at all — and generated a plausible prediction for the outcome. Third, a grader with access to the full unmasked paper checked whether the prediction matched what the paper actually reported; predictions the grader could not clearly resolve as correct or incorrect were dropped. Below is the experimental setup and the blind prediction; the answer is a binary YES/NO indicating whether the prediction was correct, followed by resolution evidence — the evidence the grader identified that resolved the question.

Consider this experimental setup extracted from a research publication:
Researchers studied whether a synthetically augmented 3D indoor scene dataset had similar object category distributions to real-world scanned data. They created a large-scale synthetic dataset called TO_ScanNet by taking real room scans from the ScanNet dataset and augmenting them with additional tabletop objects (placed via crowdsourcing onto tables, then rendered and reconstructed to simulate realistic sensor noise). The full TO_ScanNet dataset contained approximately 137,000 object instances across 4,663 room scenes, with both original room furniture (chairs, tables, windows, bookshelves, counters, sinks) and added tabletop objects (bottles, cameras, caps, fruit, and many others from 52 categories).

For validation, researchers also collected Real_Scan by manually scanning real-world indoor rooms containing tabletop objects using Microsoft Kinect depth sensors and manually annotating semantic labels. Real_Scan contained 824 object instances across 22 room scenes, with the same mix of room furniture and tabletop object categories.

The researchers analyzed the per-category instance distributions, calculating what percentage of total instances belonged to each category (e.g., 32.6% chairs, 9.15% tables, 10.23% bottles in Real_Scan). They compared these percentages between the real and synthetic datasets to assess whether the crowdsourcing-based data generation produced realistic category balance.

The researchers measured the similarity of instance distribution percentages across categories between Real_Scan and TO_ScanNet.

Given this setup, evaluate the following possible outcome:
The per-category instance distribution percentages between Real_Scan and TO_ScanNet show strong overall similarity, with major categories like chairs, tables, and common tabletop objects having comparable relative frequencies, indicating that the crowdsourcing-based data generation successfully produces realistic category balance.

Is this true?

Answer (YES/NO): YES